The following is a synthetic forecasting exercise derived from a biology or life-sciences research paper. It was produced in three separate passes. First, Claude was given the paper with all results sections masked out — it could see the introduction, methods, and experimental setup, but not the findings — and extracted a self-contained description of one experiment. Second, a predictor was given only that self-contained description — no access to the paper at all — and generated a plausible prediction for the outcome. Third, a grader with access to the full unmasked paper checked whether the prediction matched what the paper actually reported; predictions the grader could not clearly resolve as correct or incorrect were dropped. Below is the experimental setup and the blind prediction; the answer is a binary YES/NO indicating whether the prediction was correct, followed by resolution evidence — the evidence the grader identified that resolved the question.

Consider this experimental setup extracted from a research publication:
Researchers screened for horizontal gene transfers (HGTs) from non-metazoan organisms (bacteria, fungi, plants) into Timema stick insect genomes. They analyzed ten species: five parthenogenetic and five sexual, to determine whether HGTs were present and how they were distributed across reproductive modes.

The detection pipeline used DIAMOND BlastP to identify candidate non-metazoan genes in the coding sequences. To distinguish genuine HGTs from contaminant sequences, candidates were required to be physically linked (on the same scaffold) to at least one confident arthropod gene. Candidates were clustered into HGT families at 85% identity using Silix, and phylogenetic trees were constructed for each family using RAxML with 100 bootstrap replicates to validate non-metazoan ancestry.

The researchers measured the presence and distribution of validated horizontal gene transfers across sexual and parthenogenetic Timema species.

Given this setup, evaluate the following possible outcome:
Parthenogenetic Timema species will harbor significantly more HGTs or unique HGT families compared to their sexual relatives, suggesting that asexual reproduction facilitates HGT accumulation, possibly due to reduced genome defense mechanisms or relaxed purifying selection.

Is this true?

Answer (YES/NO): NO